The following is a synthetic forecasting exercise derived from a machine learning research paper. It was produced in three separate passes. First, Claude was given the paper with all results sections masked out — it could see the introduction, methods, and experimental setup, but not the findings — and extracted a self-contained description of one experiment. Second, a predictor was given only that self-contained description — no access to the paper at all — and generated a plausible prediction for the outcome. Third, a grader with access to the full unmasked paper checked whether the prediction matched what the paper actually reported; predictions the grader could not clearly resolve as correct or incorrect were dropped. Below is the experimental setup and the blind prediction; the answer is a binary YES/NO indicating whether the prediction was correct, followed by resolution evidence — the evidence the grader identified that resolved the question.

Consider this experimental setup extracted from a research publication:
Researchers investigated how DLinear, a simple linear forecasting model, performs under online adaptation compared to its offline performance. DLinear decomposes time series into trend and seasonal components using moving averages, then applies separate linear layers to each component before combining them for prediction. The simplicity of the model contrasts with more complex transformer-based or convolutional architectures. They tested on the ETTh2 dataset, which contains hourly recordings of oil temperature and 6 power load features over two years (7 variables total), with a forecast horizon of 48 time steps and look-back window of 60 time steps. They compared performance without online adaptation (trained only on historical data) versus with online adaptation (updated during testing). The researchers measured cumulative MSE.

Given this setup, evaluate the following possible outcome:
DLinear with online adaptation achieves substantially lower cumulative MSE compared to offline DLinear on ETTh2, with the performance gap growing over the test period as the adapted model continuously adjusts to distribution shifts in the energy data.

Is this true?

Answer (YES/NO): NO